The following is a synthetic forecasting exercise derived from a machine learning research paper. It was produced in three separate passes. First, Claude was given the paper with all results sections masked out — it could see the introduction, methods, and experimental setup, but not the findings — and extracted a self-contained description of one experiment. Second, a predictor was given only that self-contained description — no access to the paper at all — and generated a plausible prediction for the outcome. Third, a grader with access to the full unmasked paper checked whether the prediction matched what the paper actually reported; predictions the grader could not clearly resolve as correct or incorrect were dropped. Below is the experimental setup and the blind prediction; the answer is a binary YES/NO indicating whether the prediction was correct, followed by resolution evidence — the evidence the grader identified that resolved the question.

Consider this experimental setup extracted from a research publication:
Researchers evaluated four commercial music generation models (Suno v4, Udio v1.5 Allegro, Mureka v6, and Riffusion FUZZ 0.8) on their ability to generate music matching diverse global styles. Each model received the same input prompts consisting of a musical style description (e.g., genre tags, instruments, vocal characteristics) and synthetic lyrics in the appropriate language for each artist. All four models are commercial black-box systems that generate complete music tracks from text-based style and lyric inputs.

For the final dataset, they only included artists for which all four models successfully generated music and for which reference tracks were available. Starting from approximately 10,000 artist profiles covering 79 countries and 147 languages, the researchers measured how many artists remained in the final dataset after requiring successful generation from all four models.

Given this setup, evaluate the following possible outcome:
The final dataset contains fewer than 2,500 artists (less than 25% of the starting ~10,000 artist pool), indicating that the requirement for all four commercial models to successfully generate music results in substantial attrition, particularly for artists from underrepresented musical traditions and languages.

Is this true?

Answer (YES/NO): NO